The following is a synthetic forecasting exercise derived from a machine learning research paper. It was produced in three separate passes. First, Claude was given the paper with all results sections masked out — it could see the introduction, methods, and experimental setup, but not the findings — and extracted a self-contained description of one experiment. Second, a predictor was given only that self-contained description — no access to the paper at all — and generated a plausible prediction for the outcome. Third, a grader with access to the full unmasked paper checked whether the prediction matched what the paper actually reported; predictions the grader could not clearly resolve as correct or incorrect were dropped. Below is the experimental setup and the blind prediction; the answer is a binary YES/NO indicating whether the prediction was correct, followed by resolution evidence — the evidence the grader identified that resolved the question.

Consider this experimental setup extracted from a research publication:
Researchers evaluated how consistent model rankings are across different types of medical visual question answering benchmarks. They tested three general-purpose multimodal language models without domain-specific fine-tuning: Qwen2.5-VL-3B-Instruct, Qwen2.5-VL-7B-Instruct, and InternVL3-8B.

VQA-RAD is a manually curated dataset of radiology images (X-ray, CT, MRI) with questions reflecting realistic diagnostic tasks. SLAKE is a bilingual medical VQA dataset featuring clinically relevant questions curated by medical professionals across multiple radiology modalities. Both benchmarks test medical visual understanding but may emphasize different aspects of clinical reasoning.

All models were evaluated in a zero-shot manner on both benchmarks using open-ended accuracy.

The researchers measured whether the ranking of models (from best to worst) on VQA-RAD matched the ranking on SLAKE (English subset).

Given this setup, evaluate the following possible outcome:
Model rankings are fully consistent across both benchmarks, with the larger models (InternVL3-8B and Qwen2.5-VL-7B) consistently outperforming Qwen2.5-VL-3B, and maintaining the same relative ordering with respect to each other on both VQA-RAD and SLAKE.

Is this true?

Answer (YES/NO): NO